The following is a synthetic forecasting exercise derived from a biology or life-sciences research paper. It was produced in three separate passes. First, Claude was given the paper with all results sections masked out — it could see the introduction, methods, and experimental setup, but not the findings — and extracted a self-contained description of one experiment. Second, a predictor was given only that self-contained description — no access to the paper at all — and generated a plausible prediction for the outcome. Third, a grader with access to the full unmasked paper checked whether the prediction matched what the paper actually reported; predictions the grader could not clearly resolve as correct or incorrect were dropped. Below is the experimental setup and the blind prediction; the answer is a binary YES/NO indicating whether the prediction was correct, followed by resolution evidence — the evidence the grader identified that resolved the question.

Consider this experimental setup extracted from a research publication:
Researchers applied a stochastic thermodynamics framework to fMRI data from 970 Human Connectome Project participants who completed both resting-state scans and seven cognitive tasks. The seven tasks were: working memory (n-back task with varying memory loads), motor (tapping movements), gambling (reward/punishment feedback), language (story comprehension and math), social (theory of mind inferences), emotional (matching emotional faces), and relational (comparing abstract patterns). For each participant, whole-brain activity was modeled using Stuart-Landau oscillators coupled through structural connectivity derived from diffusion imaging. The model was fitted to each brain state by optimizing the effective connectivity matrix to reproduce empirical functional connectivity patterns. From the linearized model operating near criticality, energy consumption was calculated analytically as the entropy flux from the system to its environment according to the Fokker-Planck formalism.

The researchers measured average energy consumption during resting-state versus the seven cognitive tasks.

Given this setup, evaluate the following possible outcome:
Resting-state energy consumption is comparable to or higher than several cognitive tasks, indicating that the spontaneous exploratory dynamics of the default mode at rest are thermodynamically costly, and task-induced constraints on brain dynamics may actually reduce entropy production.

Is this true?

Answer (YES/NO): NO